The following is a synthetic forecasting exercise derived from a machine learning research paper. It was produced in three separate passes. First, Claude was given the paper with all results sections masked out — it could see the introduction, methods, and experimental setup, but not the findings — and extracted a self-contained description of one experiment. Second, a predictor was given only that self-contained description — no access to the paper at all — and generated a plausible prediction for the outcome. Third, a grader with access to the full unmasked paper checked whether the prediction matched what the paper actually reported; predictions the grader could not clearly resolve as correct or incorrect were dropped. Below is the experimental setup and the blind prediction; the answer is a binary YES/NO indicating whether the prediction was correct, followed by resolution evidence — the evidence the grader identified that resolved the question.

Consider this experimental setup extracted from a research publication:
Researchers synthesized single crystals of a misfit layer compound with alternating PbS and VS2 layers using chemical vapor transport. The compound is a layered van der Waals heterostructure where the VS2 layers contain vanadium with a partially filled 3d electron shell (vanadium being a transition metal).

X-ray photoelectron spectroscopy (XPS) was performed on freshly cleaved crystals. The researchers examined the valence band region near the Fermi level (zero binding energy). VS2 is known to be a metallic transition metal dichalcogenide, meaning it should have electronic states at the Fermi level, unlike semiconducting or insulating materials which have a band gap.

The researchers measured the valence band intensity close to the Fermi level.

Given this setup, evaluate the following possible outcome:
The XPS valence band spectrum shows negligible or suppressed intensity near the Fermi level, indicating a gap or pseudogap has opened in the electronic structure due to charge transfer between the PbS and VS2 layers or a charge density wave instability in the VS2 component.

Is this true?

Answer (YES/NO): NO